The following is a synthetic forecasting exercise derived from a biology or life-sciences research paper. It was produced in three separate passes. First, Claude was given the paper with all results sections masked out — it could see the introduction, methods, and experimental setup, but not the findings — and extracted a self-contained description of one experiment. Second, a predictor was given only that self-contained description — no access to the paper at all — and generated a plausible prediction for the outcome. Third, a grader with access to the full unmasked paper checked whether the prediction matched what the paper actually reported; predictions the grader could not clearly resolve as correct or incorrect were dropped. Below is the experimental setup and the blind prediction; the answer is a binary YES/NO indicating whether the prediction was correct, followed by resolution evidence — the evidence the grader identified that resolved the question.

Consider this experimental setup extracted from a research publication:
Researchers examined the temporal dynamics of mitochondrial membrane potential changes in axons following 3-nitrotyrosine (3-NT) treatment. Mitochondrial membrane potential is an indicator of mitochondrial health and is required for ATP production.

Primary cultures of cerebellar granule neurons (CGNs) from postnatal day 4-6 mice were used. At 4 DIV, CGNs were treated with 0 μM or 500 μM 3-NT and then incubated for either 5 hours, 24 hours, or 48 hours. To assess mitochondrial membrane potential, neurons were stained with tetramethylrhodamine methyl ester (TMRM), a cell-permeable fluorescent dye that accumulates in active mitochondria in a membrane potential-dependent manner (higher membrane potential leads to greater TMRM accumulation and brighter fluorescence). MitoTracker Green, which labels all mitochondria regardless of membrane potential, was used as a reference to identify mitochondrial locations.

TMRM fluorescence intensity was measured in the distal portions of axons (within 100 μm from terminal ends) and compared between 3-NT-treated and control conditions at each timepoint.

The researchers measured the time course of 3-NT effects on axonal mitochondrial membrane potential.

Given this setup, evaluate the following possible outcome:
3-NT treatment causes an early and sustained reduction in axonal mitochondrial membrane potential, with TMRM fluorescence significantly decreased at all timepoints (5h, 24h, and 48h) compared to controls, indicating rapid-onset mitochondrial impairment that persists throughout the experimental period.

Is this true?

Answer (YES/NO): NO